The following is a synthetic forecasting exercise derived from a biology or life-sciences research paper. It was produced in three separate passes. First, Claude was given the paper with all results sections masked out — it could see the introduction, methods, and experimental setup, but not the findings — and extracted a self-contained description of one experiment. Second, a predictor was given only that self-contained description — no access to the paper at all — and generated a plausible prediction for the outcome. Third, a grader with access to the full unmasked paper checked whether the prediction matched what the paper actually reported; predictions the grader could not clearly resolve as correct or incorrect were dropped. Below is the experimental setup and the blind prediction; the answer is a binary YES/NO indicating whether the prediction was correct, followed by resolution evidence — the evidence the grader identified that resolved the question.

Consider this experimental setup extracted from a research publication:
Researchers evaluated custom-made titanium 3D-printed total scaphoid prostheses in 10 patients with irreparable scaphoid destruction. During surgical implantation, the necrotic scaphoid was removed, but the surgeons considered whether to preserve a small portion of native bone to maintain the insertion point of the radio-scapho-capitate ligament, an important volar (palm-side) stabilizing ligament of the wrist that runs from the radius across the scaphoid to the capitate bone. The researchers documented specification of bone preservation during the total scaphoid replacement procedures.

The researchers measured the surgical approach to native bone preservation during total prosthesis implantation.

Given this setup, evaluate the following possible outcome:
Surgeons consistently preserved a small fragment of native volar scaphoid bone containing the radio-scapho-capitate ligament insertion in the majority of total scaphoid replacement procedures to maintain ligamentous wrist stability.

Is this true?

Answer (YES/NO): YES